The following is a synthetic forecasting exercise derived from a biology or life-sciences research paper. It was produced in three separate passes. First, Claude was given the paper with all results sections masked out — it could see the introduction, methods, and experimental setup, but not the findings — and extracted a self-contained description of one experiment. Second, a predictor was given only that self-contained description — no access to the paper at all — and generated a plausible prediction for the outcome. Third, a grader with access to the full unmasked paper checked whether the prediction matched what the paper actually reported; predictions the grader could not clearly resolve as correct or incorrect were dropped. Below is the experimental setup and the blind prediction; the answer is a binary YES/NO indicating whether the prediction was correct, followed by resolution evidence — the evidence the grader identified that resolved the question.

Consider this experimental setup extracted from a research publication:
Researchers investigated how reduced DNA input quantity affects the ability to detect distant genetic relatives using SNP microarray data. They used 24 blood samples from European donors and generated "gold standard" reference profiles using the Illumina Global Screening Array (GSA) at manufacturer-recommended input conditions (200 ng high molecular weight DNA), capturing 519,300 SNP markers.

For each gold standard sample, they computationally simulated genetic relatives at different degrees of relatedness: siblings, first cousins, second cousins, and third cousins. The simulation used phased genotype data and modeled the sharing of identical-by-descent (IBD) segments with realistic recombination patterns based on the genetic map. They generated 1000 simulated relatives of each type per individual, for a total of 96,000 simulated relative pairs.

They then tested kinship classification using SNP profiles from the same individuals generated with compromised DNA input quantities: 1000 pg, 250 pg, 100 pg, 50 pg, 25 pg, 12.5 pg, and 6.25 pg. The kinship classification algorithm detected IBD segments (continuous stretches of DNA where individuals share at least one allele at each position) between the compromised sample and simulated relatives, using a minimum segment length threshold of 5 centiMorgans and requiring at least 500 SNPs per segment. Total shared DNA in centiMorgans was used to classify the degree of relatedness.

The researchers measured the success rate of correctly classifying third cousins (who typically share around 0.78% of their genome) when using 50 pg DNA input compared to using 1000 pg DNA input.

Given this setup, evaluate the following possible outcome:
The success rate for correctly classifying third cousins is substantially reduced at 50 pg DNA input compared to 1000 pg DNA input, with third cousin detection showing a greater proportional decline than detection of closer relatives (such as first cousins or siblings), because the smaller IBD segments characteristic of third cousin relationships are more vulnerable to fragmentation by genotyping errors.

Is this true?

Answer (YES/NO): YES